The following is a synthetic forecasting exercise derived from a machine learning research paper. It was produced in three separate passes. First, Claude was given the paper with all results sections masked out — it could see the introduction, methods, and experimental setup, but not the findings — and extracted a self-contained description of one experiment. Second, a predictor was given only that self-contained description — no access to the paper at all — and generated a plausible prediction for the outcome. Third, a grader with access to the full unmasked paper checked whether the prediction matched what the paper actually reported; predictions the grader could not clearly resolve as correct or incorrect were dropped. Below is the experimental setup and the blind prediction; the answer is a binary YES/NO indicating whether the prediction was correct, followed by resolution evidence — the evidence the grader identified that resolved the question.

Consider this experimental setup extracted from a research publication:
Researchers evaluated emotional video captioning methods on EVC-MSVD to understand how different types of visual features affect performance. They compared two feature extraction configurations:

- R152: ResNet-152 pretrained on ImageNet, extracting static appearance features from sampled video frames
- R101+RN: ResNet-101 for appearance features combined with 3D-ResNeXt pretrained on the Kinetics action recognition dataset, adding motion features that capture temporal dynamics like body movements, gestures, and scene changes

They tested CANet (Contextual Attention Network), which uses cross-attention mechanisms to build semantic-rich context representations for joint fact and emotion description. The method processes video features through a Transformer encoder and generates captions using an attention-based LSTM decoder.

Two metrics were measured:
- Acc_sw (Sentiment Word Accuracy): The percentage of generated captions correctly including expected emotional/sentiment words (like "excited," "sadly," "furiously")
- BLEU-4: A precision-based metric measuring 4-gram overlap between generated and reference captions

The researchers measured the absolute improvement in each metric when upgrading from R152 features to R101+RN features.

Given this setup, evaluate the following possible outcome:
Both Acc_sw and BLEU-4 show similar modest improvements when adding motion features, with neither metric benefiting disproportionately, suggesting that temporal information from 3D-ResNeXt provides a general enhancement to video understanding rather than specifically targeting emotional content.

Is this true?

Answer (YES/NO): NO